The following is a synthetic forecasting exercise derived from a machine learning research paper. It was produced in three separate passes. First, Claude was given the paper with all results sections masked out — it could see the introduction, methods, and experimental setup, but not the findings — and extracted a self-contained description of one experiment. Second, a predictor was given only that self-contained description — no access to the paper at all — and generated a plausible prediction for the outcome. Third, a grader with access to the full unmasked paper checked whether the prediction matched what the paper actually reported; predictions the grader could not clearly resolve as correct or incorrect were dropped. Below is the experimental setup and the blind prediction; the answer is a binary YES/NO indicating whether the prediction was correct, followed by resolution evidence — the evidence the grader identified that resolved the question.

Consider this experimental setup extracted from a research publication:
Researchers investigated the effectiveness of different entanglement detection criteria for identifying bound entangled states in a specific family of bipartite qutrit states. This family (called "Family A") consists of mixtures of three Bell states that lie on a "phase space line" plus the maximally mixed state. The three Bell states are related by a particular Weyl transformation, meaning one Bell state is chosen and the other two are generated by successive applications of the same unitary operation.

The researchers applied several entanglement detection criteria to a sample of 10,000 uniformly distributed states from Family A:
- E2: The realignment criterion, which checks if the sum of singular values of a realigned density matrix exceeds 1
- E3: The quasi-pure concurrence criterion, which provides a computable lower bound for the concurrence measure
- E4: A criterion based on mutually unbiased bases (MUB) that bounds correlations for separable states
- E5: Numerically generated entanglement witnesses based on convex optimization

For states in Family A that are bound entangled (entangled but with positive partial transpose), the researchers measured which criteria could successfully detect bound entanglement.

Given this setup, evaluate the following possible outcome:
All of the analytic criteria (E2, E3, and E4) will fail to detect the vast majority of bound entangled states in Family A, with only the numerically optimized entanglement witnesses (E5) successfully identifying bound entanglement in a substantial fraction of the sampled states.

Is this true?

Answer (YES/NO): NO